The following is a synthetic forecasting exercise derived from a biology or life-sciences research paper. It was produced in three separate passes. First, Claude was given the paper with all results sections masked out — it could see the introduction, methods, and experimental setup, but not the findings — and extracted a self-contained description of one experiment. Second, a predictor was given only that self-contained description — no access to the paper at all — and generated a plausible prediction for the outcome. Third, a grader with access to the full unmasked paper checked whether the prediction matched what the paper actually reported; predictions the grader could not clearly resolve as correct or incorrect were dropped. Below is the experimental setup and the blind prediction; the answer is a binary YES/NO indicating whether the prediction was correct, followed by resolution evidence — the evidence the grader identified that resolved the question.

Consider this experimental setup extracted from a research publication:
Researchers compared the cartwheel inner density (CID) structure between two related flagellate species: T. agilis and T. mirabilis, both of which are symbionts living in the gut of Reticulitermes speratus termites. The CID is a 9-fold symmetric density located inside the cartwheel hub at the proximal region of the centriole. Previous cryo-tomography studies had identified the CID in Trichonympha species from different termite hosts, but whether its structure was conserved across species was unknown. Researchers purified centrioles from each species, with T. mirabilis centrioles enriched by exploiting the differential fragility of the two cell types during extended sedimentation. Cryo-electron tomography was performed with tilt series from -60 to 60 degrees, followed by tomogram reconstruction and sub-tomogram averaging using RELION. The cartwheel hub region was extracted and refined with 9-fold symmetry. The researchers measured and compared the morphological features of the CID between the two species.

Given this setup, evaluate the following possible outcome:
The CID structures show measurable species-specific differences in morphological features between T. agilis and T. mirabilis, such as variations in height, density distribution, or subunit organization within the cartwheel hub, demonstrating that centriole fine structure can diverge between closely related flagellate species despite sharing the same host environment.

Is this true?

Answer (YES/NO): YES